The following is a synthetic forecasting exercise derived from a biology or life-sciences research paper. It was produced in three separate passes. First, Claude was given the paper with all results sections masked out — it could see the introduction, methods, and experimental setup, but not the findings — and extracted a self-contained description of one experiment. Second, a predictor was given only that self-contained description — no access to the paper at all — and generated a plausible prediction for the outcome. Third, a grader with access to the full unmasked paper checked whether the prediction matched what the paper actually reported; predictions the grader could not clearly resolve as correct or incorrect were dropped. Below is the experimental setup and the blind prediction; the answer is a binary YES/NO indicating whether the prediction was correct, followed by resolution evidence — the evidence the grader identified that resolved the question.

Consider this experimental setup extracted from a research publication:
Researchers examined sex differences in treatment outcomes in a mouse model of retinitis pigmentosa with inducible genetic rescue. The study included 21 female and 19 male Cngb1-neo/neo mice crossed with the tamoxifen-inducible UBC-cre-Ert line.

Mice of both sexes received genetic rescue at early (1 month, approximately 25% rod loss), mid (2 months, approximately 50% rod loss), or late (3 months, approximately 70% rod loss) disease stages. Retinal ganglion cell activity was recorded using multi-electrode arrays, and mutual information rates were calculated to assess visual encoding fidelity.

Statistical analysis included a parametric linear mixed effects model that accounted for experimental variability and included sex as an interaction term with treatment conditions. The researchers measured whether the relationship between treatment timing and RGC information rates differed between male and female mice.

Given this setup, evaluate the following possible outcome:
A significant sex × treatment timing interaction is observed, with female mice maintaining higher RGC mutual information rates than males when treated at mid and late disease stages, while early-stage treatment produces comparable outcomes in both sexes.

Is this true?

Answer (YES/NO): NO